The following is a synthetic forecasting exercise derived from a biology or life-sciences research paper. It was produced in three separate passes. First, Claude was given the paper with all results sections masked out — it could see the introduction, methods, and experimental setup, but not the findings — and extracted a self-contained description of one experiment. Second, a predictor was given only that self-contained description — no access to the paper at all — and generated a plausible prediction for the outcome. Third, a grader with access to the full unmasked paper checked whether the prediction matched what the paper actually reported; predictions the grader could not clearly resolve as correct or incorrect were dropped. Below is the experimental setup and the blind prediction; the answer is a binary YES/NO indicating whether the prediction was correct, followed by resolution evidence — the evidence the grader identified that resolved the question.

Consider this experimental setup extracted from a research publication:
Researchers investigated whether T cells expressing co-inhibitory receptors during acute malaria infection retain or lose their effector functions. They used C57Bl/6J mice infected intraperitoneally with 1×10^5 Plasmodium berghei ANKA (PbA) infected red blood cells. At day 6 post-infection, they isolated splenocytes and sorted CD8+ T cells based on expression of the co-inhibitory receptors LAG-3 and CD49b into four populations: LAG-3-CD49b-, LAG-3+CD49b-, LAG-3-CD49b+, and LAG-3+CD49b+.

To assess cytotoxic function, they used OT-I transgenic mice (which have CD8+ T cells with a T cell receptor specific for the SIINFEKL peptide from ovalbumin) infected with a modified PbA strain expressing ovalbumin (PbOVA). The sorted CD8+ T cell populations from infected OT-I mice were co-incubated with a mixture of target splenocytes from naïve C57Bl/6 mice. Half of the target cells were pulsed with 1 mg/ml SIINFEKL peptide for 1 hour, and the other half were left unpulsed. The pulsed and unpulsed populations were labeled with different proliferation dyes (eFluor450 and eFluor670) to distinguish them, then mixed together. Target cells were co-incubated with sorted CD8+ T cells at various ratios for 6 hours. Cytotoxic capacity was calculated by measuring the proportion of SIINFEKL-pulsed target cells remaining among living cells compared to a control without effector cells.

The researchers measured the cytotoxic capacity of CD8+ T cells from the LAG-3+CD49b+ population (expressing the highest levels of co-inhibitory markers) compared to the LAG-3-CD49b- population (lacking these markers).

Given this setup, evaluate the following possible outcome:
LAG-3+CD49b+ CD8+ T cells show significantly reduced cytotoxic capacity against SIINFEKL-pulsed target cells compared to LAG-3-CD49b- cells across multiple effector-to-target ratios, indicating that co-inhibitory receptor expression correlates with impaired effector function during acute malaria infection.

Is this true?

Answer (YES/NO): NO